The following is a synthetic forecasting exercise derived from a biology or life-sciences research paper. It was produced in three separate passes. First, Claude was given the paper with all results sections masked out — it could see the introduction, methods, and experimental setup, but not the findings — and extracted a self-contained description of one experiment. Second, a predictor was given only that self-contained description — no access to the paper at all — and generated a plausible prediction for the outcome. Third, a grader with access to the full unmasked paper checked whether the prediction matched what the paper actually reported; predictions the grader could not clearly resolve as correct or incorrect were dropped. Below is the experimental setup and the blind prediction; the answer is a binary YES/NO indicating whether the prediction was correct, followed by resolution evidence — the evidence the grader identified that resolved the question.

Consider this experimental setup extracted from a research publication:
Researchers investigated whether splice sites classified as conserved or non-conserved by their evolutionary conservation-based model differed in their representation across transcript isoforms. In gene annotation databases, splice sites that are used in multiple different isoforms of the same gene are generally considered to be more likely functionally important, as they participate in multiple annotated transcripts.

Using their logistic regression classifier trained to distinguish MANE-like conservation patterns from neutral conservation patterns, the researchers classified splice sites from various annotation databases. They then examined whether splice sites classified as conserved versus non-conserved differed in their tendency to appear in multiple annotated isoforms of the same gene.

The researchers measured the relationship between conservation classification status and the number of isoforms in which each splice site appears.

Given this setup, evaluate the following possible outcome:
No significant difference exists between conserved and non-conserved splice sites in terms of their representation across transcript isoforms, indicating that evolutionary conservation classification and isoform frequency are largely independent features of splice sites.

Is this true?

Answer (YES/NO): NO